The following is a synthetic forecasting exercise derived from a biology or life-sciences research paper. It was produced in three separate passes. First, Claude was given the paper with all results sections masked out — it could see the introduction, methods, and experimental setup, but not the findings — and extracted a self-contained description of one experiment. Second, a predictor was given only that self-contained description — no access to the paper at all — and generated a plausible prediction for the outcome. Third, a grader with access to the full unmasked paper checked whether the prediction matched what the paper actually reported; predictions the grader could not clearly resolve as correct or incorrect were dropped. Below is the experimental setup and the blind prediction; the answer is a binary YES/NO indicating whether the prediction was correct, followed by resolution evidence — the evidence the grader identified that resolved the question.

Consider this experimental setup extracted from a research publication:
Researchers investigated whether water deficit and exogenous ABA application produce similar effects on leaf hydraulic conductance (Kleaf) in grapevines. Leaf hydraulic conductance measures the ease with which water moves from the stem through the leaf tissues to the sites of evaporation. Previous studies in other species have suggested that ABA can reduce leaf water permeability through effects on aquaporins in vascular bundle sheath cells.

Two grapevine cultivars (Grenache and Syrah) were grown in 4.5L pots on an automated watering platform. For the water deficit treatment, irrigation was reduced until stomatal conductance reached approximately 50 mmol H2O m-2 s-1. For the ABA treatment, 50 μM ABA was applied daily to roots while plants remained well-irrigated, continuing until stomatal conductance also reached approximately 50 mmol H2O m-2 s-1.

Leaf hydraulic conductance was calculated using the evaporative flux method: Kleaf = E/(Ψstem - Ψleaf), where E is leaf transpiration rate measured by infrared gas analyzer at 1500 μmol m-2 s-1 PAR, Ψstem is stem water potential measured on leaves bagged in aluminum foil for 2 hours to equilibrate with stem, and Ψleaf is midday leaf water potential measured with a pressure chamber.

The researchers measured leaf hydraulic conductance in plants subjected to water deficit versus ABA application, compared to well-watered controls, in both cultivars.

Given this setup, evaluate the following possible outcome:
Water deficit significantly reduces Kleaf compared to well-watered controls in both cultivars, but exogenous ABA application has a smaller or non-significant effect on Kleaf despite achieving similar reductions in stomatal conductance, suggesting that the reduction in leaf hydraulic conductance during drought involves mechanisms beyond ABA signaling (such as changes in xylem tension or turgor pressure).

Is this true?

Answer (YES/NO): NO